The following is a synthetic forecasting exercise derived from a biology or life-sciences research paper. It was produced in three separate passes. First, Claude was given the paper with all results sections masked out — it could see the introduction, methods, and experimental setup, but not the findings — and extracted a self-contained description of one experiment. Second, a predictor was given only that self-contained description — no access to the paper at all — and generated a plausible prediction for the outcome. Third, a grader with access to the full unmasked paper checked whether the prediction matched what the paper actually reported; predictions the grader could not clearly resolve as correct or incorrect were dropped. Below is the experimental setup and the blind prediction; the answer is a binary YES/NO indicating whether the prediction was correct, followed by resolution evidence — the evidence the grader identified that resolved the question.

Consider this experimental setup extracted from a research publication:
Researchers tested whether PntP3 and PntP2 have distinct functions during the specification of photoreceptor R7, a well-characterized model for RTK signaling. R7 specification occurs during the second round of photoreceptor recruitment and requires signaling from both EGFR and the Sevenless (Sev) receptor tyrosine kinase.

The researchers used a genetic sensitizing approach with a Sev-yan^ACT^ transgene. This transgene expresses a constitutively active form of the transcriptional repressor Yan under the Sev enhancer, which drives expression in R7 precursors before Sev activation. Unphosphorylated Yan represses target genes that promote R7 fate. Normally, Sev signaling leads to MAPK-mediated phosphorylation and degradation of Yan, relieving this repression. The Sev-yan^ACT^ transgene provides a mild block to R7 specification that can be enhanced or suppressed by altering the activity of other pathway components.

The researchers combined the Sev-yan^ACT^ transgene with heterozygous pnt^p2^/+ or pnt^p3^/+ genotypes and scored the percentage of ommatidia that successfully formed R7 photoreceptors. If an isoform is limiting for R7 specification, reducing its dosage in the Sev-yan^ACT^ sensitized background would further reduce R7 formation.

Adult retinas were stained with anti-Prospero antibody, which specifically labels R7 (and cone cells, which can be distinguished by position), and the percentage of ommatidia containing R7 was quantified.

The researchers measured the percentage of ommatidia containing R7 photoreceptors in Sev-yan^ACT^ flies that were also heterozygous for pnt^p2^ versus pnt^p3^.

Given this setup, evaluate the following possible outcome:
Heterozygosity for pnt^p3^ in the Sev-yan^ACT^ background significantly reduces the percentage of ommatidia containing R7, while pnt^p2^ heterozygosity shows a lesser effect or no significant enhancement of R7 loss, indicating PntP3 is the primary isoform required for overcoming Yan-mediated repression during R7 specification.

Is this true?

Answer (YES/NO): NO